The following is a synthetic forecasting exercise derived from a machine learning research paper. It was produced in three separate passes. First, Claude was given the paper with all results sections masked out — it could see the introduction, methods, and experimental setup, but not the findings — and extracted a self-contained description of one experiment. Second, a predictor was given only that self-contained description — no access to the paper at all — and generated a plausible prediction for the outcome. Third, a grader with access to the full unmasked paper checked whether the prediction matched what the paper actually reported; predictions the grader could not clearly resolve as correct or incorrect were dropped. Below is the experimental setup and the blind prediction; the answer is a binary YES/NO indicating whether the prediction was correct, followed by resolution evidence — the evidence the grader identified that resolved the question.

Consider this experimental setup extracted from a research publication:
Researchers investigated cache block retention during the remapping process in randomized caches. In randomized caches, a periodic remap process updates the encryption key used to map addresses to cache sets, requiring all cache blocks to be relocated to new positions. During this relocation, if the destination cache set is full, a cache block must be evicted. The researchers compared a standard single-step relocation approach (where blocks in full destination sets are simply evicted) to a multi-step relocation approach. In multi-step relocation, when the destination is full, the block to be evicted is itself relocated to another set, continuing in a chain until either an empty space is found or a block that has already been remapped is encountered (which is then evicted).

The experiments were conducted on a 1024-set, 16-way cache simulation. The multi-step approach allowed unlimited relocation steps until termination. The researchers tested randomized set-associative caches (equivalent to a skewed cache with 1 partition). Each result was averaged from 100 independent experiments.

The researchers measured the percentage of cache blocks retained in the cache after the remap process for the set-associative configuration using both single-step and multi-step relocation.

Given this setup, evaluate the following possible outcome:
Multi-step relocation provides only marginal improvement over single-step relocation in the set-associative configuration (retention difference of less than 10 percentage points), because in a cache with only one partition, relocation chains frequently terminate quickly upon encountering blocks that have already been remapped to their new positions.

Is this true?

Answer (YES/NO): NO